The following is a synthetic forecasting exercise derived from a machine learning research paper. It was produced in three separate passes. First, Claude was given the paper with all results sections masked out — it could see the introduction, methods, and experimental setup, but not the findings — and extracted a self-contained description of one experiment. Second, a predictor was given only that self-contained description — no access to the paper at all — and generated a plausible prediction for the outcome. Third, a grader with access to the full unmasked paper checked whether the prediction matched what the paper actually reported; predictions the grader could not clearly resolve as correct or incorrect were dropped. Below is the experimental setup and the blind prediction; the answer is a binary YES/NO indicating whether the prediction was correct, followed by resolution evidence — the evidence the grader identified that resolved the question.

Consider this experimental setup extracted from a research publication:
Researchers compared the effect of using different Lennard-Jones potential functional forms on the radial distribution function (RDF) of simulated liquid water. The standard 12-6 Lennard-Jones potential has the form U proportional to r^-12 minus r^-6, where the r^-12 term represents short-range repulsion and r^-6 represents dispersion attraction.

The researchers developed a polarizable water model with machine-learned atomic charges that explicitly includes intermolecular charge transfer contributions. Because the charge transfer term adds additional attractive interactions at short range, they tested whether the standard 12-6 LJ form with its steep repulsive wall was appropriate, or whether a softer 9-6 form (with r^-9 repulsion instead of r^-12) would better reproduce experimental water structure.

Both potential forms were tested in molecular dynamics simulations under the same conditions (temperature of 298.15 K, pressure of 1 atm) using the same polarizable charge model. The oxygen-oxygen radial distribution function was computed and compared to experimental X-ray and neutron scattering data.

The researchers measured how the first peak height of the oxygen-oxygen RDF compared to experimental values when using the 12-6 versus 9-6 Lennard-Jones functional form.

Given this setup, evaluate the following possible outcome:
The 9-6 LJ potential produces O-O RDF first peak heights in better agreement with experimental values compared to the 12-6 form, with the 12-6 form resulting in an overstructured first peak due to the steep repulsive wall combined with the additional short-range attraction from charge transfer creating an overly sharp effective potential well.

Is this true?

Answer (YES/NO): YES